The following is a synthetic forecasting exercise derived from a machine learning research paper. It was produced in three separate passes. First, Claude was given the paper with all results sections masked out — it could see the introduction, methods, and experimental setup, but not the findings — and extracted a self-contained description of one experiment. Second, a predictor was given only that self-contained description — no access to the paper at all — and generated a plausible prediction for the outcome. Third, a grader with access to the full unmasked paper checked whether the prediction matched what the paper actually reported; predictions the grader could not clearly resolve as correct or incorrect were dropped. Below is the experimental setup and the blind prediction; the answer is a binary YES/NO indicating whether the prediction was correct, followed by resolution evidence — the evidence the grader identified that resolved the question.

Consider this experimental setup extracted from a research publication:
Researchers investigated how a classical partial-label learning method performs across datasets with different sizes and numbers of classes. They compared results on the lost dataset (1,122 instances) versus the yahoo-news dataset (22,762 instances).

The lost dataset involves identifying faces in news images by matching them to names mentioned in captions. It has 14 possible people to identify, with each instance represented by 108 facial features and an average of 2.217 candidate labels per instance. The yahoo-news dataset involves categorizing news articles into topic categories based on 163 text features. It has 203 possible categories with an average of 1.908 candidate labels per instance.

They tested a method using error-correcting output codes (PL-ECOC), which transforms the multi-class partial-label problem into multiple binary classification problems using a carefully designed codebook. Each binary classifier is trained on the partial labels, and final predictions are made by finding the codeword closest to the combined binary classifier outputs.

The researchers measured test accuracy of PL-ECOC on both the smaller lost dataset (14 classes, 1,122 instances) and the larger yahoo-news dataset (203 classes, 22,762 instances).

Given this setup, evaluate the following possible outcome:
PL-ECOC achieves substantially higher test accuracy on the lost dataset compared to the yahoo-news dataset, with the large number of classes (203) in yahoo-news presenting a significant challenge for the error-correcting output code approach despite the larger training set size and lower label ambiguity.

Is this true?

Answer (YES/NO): YES